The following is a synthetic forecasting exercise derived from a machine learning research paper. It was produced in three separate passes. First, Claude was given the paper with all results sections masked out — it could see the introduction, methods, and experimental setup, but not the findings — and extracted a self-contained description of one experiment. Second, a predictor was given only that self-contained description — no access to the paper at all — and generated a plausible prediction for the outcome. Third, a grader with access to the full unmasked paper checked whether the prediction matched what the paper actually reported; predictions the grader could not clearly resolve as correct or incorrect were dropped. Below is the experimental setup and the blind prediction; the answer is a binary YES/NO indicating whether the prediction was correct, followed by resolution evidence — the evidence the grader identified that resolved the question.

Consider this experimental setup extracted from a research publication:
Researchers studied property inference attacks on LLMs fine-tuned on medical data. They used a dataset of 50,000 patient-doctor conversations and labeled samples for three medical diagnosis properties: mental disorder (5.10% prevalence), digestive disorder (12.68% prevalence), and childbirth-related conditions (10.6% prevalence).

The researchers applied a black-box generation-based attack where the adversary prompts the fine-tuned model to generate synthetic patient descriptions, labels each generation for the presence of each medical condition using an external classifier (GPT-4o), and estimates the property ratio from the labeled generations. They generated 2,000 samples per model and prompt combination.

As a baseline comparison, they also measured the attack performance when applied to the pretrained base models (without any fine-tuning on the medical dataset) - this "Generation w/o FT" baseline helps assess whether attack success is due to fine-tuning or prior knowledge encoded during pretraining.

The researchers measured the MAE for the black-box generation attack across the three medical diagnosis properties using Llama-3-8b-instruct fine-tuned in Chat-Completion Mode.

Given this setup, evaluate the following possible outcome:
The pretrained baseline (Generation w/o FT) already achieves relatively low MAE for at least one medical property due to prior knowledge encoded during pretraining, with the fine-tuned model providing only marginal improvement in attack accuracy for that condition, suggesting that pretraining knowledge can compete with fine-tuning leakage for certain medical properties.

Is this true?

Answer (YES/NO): NO